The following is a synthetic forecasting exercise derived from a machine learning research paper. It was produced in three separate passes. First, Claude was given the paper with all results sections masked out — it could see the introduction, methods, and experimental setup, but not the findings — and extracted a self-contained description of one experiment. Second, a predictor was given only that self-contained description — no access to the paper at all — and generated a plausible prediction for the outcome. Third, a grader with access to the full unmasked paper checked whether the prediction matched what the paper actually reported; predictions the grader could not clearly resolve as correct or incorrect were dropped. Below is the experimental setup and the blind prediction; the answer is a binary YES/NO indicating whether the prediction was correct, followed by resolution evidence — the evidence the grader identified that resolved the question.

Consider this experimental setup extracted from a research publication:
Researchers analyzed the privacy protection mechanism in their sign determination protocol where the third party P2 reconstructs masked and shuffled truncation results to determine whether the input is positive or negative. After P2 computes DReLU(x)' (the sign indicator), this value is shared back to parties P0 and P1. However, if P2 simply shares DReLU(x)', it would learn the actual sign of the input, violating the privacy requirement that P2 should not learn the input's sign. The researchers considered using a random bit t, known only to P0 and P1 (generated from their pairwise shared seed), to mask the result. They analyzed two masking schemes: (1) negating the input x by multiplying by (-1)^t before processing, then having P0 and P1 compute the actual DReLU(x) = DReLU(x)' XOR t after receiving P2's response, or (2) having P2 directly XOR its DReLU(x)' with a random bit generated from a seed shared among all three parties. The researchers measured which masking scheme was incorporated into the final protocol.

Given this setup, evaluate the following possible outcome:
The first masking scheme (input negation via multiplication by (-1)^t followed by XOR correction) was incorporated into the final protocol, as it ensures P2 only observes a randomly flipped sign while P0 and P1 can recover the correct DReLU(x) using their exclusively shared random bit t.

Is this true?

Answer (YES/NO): YES